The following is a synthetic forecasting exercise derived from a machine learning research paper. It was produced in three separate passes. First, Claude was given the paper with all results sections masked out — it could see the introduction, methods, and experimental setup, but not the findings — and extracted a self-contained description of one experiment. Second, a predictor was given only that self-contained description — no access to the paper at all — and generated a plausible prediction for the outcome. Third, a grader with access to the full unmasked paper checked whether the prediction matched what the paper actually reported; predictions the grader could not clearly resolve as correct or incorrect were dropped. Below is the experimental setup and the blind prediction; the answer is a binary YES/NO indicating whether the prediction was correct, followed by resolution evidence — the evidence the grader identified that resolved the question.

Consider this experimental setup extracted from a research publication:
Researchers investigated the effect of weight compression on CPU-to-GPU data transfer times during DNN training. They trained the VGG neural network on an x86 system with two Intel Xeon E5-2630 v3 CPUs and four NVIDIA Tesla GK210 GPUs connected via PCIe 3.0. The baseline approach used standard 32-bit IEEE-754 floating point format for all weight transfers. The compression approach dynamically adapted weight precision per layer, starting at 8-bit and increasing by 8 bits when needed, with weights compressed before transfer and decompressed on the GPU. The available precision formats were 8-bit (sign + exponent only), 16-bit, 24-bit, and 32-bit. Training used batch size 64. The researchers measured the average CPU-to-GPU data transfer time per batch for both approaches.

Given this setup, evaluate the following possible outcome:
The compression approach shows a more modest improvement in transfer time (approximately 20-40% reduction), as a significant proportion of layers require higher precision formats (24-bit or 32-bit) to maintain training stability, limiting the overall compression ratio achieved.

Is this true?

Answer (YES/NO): NO